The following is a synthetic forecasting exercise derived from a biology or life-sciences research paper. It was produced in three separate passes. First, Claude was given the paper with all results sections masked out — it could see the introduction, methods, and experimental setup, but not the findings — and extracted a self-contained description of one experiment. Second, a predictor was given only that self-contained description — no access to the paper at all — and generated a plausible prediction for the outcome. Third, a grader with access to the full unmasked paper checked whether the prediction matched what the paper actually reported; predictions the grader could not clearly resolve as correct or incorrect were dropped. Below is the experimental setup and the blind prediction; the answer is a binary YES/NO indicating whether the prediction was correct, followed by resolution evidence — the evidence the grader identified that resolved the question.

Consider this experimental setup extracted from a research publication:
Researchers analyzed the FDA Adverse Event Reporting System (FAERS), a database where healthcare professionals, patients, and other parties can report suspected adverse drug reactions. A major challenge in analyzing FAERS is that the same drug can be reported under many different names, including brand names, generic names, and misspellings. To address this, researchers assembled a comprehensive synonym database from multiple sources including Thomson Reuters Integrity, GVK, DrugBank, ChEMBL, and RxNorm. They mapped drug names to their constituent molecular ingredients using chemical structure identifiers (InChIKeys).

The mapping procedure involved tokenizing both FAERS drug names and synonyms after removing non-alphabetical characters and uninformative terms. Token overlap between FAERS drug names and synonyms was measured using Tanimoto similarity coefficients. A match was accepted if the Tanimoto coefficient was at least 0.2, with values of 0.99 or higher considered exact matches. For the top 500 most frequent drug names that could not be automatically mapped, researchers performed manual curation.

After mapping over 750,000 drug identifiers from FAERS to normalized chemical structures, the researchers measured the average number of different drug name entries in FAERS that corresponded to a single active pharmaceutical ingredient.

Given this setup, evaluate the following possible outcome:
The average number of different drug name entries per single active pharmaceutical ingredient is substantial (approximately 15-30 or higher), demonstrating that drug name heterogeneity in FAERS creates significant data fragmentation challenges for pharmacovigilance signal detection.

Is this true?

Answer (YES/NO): YES